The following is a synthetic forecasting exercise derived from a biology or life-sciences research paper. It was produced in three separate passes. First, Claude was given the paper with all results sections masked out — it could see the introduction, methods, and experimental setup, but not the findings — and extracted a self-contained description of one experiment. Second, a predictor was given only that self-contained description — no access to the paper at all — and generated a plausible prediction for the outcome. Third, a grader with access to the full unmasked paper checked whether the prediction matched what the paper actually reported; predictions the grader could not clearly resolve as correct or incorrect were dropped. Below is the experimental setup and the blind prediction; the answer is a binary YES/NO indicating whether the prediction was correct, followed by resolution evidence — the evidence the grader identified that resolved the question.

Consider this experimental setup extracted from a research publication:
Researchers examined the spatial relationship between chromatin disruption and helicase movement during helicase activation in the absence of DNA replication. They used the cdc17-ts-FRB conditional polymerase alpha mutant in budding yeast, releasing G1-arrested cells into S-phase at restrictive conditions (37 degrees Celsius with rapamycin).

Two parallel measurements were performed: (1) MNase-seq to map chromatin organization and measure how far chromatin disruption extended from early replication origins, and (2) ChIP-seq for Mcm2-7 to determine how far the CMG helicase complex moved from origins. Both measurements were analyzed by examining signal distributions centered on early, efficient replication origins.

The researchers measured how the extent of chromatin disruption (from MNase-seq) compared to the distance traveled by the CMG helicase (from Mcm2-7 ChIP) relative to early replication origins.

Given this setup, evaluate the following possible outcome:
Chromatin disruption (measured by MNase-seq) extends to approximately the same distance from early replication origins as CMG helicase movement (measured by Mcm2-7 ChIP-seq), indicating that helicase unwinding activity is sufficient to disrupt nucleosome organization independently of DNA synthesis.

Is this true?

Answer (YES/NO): YES